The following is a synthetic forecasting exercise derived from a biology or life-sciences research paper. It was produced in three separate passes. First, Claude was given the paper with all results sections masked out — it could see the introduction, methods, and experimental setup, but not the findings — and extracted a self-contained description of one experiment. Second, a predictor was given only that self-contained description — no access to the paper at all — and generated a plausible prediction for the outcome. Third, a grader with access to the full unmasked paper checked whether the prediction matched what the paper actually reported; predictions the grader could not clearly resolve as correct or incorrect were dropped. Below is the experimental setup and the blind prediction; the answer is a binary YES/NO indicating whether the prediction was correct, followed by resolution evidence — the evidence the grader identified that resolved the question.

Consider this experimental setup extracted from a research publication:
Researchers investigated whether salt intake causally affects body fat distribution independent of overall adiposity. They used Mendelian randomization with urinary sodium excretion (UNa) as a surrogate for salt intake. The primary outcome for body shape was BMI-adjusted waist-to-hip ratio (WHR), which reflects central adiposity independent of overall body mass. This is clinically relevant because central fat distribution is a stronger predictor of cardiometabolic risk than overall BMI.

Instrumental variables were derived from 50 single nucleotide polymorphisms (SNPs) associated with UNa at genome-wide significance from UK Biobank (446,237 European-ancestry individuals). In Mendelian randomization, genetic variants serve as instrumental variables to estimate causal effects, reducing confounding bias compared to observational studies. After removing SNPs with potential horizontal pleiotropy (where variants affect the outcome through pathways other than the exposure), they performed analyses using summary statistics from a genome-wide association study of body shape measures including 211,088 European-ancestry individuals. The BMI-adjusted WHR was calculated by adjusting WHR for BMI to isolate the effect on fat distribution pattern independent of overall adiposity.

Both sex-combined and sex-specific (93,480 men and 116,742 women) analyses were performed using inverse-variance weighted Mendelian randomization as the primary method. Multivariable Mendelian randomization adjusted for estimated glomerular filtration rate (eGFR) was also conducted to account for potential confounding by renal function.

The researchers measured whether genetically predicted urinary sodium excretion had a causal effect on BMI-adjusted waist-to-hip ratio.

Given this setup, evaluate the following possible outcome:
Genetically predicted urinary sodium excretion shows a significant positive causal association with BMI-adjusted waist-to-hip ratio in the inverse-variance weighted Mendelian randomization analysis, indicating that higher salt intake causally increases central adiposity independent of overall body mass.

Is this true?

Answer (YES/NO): YES